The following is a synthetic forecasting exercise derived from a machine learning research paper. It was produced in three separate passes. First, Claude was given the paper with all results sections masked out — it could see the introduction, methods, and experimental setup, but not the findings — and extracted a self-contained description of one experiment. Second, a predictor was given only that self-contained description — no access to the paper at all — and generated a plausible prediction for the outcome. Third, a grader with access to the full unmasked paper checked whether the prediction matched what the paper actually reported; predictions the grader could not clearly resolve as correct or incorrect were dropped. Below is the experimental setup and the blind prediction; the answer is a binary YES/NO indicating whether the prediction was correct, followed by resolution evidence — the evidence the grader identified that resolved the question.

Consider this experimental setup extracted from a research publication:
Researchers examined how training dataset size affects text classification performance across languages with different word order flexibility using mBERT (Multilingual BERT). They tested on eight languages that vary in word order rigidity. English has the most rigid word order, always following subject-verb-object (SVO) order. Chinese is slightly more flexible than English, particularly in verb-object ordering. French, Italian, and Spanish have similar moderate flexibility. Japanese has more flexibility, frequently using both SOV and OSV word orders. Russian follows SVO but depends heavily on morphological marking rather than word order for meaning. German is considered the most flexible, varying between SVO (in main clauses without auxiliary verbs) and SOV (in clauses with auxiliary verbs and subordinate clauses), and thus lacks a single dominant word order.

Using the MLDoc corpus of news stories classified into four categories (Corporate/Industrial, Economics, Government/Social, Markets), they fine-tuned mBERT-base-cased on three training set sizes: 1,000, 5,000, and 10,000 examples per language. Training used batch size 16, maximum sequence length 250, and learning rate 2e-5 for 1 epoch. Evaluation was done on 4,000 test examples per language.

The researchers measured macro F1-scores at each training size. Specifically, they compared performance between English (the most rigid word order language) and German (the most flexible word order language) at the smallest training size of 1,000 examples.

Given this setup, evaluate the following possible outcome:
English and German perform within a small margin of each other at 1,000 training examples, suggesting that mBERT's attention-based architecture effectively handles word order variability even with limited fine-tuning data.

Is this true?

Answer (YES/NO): NO